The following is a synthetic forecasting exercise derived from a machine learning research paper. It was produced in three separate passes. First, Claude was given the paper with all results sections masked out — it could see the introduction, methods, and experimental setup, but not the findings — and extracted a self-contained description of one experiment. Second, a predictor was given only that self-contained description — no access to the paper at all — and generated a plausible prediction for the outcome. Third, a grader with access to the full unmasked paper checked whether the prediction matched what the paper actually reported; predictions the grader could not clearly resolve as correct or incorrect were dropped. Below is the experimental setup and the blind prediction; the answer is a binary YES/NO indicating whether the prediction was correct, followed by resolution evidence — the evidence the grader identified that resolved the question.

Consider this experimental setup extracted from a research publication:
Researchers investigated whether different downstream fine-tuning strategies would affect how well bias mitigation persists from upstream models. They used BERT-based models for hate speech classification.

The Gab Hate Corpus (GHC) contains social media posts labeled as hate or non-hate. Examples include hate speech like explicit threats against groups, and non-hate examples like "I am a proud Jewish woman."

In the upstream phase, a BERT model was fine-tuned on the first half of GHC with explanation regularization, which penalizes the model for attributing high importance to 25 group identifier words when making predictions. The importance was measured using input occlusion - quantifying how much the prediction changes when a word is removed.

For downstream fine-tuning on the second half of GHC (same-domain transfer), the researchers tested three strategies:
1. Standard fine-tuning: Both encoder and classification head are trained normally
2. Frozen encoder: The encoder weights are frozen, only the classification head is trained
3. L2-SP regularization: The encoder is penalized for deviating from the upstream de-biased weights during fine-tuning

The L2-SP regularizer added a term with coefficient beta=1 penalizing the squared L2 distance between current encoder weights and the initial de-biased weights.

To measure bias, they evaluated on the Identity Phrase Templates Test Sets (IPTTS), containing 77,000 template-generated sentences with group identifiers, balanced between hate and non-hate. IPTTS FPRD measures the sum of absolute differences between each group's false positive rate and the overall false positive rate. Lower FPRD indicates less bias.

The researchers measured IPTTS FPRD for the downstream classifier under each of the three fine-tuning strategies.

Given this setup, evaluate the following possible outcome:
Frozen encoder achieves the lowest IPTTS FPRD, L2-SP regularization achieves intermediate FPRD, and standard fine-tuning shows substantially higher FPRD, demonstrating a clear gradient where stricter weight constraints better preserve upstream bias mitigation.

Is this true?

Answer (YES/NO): NO